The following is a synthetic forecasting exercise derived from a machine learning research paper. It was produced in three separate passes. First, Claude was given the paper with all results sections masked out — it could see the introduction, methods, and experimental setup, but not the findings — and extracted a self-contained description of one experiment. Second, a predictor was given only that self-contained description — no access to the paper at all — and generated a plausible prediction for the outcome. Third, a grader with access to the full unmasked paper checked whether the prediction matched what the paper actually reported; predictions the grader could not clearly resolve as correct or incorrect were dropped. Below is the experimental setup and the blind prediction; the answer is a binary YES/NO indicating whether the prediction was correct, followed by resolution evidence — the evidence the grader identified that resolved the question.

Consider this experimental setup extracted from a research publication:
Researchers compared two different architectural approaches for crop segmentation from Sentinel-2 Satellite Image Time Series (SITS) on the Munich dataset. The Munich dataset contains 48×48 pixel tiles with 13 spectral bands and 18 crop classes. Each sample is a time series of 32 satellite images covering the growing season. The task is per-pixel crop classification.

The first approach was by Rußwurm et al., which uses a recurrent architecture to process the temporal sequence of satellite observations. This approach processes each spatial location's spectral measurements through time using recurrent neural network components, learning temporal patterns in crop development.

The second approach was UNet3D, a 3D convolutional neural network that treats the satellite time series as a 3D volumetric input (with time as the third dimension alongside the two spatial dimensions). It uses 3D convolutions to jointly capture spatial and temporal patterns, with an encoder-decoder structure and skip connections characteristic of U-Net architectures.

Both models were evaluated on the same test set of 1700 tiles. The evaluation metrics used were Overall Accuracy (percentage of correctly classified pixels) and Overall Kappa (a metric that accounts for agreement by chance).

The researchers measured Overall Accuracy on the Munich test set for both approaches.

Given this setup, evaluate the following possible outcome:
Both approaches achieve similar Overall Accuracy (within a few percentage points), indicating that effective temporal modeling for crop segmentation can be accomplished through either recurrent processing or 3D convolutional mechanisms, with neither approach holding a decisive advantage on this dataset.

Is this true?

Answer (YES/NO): NO